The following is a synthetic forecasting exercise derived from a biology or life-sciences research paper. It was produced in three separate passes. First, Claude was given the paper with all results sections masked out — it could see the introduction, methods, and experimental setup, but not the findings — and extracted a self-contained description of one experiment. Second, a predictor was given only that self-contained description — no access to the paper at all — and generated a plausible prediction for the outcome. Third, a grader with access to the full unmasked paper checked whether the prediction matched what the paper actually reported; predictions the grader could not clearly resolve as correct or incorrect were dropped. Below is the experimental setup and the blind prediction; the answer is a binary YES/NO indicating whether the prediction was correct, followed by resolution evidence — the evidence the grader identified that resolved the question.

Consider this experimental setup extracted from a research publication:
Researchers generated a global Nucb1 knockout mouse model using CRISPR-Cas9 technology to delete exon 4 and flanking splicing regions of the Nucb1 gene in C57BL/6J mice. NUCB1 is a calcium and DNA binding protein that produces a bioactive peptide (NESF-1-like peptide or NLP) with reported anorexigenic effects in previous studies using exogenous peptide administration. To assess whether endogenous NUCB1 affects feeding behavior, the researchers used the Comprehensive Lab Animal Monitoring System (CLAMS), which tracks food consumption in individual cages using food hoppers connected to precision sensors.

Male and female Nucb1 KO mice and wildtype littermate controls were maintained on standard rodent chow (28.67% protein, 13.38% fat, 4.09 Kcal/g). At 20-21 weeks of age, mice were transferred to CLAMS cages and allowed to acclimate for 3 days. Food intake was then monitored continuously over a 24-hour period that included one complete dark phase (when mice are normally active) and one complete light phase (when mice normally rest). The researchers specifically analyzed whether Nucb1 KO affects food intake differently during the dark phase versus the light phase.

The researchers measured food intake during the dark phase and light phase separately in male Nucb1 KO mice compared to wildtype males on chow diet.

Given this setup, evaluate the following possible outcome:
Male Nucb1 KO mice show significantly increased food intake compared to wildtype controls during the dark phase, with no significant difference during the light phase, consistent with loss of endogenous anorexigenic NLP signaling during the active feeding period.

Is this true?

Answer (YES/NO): NO